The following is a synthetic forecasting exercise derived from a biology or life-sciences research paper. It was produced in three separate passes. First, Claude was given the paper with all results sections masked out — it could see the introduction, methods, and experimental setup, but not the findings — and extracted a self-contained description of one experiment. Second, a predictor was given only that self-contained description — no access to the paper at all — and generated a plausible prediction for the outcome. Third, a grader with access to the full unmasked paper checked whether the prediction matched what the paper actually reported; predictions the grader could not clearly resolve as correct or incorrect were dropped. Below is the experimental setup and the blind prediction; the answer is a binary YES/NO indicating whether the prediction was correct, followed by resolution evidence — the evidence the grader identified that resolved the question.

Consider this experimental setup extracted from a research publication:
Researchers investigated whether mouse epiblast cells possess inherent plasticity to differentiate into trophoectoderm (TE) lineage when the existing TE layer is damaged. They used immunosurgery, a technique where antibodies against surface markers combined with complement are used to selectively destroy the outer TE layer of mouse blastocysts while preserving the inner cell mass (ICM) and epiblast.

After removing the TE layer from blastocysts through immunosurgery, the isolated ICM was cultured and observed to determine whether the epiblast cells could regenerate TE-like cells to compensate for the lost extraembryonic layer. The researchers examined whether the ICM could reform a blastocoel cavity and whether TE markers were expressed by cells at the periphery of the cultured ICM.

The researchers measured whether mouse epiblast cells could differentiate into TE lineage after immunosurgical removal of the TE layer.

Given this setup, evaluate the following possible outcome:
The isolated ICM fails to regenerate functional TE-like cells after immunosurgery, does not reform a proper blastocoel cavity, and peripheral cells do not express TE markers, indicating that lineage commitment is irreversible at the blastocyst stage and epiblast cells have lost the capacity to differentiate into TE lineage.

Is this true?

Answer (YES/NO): NO